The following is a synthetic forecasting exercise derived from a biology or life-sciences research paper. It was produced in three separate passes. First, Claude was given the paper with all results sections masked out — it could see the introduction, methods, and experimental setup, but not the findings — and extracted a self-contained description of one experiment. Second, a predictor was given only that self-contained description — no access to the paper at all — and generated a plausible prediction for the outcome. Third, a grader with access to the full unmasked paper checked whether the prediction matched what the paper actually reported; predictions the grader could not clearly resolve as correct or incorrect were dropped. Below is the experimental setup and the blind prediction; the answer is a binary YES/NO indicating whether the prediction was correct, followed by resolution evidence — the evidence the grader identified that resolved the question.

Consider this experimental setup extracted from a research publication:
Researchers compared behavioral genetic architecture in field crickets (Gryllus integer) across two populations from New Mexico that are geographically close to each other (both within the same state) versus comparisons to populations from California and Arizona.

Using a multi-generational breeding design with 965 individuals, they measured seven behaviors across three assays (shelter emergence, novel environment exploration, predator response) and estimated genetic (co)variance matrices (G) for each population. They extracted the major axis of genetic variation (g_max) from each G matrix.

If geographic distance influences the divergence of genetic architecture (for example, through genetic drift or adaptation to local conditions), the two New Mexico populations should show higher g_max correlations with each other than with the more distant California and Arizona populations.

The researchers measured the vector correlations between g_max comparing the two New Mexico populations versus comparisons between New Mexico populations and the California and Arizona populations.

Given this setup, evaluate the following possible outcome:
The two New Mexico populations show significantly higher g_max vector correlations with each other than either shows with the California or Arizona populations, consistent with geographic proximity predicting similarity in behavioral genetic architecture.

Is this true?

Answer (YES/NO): NO